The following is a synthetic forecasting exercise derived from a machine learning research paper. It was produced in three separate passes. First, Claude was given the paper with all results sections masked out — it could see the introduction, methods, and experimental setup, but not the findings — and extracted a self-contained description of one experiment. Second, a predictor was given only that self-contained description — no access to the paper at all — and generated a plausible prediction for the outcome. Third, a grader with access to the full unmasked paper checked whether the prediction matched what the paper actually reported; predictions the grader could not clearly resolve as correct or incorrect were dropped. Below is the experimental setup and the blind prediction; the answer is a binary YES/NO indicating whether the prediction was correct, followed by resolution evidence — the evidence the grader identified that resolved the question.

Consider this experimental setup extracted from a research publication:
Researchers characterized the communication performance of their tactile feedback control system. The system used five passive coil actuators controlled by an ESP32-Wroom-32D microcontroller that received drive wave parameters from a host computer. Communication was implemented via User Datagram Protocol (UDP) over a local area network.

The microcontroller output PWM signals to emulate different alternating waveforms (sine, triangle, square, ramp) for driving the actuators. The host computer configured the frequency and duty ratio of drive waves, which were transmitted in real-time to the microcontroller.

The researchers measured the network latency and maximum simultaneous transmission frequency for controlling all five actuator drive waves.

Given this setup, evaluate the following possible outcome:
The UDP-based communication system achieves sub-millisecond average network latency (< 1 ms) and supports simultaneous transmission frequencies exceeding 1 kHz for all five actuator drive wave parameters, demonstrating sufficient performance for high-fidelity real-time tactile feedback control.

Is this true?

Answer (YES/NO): NO